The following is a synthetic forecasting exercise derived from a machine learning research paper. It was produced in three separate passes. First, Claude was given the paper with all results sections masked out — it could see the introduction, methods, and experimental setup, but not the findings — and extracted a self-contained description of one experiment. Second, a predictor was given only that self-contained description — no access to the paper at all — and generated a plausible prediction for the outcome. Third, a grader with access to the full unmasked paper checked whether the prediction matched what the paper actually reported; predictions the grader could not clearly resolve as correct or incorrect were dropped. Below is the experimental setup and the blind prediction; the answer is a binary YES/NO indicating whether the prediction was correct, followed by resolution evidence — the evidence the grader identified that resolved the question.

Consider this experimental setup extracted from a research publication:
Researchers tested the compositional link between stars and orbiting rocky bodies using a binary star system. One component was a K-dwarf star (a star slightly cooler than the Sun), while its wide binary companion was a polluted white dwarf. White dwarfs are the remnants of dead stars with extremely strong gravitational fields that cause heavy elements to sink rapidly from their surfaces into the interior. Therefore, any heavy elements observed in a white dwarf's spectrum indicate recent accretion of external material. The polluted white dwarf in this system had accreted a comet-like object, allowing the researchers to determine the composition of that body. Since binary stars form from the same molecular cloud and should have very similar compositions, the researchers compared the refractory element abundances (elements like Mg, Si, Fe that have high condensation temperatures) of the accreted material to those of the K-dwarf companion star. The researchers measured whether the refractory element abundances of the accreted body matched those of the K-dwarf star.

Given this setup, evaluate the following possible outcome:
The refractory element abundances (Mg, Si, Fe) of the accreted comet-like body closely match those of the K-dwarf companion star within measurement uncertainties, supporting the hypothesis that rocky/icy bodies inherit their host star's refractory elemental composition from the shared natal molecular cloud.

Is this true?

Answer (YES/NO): YES